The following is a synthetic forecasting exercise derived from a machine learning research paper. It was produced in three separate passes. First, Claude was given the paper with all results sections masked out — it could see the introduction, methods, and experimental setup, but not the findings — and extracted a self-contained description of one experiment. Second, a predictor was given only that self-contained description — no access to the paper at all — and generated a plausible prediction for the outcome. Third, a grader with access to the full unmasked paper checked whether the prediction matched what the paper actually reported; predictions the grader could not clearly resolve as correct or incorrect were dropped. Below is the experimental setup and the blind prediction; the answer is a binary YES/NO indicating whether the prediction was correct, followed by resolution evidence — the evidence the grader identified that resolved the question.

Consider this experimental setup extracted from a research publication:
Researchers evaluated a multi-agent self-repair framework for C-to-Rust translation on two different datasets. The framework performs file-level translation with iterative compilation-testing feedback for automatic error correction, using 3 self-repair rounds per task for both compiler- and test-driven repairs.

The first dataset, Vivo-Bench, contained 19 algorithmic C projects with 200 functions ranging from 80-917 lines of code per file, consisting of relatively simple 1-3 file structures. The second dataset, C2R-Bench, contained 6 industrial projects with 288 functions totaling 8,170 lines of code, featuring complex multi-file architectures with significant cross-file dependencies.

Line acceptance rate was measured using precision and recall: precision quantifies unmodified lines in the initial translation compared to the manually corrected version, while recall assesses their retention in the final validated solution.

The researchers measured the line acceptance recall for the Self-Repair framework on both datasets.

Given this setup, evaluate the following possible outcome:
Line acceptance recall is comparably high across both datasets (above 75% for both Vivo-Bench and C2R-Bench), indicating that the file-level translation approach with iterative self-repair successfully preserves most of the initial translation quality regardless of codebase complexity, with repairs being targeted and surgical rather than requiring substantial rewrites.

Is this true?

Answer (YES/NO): NO